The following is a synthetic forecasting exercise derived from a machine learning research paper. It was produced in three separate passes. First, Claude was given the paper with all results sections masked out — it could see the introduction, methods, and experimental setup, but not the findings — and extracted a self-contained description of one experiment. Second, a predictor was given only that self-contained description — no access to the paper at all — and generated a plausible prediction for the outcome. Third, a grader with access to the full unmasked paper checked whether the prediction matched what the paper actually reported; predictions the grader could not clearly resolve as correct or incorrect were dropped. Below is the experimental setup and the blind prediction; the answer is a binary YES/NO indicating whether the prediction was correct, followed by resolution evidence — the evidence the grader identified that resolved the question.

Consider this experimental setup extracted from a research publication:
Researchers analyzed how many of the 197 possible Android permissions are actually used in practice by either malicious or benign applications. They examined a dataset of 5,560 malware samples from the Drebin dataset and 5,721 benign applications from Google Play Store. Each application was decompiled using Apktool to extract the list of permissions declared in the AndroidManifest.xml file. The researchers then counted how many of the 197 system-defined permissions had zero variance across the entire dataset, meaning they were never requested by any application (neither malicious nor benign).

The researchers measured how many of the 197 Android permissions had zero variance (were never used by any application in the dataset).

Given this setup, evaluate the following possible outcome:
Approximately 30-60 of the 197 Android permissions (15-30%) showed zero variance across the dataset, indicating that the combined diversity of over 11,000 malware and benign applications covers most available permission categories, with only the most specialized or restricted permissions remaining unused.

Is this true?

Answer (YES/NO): YES